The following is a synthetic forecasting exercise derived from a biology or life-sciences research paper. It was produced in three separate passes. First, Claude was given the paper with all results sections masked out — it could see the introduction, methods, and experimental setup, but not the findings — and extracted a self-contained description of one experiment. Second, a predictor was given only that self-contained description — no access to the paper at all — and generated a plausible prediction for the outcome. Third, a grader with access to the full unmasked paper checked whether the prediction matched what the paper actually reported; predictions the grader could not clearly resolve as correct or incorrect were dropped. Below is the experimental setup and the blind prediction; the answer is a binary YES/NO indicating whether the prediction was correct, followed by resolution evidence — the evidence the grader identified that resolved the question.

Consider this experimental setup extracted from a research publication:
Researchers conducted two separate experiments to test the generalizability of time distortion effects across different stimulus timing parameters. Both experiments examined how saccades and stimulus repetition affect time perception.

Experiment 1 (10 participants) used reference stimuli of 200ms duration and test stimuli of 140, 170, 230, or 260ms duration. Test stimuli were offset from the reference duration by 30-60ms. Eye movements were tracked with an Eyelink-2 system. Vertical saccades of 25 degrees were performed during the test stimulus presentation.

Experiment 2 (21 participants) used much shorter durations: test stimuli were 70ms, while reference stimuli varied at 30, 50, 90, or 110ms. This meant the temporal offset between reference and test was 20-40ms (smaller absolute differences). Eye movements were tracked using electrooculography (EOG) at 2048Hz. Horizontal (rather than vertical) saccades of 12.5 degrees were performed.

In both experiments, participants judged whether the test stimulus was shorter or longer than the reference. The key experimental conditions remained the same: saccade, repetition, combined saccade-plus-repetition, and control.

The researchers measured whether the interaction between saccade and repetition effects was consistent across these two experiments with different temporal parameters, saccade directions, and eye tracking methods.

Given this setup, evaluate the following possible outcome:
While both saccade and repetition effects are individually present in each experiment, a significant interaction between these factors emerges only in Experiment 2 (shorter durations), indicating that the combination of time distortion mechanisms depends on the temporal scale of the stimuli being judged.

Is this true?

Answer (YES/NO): NO